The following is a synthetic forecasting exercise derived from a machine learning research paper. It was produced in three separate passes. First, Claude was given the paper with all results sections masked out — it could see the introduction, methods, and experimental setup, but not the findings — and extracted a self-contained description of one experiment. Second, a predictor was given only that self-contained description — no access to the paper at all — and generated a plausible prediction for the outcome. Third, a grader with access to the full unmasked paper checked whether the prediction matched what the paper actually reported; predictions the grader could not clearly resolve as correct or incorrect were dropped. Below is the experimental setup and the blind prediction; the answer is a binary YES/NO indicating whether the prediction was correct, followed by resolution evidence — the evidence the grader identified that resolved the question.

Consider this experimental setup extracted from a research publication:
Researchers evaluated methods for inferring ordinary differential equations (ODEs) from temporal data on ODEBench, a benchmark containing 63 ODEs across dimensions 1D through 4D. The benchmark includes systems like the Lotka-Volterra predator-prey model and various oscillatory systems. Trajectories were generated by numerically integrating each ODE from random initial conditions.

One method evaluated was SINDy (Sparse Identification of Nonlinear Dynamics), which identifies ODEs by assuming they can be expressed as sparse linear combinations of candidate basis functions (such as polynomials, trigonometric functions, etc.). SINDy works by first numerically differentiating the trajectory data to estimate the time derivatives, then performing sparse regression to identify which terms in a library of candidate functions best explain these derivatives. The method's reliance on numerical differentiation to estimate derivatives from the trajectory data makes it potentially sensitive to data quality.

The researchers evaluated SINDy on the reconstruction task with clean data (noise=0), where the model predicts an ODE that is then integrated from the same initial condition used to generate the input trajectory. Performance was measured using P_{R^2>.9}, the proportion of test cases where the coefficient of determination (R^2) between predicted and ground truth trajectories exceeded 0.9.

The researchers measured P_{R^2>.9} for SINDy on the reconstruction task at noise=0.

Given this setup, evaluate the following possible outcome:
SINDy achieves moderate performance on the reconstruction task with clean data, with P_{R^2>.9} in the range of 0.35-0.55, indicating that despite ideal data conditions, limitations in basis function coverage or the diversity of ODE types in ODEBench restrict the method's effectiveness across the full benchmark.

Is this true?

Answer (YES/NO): NO